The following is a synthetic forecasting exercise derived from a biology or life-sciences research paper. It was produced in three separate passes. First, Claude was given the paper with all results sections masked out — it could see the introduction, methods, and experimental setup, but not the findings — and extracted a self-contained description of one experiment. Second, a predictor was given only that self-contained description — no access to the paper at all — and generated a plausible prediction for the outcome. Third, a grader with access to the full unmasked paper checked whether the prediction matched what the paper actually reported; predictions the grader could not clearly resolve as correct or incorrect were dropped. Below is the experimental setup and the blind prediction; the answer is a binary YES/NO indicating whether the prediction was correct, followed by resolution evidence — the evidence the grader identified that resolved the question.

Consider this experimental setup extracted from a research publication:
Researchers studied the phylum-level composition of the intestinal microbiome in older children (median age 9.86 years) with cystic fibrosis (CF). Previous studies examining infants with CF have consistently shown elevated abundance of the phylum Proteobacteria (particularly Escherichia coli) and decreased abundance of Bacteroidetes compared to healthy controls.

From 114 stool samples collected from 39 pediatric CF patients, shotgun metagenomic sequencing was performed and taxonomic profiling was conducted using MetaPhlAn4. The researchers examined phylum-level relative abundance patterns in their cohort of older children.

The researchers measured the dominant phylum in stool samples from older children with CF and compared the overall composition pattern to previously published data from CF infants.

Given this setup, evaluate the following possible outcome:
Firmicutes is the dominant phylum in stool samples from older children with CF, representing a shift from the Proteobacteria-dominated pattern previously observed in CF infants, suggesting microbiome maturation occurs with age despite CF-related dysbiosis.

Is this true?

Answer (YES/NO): YES